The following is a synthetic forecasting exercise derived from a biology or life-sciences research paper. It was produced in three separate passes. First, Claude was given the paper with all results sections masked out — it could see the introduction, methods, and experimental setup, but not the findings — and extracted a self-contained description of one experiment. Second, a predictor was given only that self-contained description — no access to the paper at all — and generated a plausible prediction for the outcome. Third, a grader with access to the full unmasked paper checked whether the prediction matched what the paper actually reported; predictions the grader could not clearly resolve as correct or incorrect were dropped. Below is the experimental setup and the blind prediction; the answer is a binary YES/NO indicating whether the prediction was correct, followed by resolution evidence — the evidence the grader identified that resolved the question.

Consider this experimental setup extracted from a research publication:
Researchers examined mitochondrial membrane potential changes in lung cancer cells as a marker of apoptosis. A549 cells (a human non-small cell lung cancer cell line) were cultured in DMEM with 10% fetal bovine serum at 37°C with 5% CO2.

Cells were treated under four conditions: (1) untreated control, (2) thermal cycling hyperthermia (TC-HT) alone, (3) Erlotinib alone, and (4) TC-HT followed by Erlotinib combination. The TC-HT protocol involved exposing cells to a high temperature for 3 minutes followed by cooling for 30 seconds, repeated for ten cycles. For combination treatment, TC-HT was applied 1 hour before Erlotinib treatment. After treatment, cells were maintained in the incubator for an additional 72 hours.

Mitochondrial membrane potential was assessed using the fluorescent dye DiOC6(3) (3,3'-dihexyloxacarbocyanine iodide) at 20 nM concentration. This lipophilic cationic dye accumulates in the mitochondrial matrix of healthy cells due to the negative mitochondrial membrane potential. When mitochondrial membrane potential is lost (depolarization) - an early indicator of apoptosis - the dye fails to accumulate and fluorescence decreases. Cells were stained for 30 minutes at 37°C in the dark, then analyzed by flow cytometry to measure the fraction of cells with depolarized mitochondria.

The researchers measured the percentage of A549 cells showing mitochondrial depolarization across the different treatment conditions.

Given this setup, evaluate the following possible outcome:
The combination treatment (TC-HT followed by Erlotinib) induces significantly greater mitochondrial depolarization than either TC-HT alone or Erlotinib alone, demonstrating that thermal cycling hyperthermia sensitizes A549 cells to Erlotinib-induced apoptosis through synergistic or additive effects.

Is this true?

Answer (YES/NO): YES